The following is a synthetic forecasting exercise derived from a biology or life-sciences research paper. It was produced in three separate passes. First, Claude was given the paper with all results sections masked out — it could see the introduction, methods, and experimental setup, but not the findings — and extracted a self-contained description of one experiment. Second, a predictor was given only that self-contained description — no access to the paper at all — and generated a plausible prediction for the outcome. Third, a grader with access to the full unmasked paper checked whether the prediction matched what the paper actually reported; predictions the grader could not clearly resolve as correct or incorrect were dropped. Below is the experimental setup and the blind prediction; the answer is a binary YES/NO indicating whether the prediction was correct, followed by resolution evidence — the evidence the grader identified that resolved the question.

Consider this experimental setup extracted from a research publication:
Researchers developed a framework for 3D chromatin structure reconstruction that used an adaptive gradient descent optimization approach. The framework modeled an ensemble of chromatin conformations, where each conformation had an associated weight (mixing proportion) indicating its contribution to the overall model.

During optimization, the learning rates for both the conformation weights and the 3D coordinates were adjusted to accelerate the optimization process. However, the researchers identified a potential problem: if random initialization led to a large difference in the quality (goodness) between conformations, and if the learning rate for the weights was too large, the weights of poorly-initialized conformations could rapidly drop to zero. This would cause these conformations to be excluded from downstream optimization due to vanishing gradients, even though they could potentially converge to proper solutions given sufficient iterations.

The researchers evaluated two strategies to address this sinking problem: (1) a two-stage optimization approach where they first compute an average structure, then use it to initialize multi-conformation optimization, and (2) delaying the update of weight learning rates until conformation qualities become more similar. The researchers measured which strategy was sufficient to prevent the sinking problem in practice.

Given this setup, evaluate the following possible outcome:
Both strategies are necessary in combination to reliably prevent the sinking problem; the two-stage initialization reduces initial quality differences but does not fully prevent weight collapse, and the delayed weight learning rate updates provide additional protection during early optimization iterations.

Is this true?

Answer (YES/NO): NO